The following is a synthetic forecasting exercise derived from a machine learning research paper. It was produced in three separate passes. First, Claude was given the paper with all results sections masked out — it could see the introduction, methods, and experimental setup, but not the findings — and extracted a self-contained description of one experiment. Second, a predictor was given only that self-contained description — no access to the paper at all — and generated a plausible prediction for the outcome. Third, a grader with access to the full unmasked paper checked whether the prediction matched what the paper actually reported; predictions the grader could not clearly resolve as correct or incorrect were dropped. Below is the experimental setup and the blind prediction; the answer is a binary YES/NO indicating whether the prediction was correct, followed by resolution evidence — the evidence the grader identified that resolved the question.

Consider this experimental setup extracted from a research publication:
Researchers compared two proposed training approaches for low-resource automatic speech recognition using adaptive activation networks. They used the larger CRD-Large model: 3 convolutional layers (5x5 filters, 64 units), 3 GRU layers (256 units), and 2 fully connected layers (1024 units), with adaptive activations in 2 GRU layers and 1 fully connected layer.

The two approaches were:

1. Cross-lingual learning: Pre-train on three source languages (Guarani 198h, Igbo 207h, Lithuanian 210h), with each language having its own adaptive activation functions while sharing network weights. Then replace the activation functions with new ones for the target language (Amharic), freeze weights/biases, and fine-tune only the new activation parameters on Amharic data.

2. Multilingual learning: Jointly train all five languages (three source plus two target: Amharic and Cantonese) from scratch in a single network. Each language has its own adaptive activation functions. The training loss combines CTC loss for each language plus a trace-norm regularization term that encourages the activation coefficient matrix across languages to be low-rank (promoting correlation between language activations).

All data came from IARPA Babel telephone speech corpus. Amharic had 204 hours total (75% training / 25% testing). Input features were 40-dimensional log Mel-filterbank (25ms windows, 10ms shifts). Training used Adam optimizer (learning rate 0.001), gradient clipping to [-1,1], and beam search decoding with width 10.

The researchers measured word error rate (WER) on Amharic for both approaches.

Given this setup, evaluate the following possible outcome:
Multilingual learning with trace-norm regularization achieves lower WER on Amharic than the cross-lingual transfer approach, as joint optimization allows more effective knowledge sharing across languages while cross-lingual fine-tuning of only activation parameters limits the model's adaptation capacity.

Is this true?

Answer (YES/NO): NO